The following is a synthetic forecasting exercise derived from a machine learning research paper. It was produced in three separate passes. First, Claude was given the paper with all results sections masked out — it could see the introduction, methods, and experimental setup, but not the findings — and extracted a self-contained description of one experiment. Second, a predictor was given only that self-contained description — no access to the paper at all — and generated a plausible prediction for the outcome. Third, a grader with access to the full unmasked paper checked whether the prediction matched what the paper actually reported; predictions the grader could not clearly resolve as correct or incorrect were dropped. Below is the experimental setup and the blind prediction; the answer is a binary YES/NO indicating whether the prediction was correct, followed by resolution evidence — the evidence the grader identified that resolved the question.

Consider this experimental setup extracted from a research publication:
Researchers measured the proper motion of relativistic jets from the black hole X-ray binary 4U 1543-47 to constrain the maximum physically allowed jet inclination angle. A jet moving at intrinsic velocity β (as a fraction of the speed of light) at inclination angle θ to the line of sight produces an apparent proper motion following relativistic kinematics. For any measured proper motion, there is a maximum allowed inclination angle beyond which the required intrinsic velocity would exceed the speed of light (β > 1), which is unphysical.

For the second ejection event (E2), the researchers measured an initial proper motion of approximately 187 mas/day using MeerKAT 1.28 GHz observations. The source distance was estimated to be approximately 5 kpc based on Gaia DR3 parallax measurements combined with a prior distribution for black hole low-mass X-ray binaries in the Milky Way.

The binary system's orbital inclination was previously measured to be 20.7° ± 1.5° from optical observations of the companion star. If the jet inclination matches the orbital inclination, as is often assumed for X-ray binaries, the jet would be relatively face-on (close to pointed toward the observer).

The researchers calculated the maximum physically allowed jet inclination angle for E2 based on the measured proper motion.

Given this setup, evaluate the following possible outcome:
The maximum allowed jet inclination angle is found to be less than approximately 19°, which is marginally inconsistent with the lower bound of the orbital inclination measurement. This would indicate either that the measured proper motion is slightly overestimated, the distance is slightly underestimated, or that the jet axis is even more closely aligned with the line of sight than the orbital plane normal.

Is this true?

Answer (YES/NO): NO